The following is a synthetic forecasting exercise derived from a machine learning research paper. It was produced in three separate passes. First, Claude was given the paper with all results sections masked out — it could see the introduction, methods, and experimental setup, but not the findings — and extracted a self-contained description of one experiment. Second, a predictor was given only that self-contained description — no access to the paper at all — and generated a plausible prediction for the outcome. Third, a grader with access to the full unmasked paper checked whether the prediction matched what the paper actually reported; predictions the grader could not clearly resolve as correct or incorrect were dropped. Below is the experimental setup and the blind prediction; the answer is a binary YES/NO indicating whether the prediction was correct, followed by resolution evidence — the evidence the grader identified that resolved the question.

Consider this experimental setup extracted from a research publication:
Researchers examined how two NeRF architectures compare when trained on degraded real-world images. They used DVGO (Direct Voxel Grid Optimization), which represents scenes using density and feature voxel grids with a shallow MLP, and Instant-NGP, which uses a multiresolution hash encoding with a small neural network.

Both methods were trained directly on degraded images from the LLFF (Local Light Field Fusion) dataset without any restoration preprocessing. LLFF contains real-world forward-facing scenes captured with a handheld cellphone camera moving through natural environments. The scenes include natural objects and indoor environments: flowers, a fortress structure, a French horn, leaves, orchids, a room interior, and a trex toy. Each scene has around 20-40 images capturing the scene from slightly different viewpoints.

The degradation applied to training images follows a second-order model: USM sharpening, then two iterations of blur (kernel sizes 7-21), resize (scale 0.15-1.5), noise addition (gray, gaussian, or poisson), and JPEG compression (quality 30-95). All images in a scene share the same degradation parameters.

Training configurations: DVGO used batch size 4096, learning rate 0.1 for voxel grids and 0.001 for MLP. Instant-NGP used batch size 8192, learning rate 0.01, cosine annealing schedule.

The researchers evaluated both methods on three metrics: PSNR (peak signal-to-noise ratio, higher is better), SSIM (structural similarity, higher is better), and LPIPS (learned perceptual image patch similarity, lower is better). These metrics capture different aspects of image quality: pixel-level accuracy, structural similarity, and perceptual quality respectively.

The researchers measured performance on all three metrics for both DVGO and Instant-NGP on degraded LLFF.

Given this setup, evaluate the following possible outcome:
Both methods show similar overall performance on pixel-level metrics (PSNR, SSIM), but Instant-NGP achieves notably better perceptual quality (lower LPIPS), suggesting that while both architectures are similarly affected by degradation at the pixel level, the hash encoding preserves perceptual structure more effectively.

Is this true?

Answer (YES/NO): NO